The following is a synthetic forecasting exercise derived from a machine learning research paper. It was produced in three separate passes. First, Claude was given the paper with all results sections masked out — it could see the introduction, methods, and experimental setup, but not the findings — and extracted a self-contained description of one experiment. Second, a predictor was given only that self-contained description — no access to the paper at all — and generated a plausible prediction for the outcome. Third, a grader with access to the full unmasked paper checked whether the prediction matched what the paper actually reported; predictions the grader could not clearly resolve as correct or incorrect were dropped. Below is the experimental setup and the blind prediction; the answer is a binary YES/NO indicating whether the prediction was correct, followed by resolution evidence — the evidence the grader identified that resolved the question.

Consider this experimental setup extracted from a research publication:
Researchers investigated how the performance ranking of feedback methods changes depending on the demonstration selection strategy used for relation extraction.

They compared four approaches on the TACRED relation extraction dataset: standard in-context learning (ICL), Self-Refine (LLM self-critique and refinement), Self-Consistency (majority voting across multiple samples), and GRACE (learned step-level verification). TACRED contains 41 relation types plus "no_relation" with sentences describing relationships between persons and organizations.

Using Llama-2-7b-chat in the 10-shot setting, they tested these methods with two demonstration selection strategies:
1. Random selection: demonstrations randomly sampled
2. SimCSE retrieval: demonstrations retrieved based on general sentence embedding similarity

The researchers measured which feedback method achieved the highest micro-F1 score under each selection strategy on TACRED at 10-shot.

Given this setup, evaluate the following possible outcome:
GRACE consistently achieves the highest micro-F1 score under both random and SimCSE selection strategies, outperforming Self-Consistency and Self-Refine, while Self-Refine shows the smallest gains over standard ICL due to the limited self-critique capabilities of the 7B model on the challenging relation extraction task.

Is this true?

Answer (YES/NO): NO